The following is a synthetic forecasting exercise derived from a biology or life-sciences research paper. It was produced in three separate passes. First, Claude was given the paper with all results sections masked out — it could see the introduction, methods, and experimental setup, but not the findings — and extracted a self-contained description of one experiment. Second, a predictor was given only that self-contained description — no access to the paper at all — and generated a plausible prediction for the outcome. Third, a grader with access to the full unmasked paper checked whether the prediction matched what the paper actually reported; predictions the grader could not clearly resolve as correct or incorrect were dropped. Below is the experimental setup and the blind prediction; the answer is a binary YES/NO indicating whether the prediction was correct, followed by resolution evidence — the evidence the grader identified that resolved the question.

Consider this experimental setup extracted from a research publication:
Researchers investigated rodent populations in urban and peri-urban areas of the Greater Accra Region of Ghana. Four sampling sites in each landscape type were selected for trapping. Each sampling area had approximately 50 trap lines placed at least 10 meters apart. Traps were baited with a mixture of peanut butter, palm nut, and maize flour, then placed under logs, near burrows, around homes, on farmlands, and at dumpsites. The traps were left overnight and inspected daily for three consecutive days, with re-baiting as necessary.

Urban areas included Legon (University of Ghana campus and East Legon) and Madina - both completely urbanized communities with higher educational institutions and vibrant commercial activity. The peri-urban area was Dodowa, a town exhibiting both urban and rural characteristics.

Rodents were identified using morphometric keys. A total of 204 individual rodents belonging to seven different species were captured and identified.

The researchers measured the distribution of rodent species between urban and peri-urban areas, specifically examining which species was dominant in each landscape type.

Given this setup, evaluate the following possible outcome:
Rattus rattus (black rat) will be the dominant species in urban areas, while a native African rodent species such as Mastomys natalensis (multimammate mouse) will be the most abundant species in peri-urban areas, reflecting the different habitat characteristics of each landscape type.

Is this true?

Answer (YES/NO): NO